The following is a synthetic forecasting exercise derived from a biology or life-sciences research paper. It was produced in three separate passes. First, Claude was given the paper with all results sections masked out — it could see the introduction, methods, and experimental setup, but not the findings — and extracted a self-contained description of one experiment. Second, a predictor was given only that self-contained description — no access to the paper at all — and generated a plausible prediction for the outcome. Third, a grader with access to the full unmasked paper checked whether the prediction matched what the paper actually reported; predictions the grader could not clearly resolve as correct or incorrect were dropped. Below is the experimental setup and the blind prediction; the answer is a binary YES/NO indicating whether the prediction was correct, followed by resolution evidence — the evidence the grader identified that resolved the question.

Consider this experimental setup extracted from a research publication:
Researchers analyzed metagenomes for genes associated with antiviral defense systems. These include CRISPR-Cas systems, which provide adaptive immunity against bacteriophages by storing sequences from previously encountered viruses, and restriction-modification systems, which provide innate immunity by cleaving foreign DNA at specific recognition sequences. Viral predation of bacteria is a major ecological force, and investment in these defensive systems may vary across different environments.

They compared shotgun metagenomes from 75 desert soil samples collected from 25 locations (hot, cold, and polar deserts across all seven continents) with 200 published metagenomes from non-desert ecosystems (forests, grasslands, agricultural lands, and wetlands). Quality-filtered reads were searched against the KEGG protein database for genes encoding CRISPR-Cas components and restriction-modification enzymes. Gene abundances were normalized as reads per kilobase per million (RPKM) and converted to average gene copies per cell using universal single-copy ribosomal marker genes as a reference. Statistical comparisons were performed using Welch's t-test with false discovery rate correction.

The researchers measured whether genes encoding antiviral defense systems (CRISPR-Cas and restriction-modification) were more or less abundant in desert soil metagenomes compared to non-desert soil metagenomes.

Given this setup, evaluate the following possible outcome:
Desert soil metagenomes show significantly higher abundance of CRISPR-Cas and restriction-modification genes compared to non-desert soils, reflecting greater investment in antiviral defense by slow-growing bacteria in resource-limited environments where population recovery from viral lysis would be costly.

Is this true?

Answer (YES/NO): YES